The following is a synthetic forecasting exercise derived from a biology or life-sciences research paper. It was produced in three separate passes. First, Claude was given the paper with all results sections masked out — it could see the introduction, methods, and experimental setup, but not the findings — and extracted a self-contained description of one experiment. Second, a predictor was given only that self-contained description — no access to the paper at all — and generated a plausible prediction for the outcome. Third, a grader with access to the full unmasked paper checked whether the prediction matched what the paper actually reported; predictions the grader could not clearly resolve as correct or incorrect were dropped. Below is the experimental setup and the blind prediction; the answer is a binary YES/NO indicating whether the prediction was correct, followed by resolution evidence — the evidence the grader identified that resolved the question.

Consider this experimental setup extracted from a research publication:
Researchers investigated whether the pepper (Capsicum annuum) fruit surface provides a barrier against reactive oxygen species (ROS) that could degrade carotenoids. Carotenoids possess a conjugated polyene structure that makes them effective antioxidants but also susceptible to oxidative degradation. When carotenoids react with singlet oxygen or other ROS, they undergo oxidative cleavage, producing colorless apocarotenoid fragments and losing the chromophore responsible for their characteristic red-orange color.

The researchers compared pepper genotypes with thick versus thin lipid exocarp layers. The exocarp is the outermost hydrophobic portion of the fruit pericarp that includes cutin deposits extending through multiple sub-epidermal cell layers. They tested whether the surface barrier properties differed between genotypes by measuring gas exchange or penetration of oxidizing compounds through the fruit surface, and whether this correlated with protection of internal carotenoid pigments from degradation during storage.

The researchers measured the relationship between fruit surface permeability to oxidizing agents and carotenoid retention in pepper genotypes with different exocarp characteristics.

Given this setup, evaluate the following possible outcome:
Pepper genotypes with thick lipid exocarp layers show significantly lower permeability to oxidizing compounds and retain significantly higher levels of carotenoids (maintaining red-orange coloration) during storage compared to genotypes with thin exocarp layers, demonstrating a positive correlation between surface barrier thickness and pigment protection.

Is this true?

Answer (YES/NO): YES